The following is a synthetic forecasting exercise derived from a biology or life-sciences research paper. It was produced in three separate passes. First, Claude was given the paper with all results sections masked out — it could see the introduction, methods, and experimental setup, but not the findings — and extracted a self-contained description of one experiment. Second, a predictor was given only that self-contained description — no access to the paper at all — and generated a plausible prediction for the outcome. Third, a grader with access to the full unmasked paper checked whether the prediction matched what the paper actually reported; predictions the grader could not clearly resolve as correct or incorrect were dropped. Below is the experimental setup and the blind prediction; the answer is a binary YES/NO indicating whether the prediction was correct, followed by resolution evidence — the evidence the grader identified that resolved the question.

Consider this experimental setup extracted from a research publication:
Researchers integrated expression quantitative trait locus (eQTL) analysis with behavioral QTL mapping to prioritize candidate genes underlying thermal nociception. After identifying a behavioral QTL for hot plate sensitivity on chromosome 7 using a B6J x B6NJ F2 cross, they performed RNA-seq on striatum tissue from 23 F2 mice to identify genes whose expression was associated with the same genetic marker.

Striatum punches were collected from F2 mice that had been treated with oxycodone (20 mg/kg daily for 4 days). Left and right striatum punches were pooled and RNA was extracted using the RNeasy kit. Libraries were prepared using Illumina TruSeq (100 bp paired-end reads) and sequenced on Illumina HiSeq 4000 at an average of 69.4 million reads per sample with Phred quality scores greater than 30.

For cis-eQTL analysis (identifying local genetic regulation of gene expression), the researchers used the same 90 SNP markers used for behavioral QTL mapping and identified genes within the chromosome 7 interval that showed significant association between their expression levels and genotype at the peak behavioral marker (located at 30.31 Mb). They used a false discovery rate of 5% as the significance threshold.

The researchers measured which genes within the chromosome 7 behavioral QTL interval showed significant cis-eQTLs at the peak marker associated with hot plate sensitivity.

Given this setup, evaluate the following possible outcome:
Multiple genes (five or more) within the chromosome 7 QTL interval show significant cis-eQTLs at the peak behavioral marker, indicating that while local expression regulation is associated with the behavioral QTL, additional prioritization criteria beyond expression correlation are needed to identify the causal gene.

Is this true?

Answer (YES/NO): YES